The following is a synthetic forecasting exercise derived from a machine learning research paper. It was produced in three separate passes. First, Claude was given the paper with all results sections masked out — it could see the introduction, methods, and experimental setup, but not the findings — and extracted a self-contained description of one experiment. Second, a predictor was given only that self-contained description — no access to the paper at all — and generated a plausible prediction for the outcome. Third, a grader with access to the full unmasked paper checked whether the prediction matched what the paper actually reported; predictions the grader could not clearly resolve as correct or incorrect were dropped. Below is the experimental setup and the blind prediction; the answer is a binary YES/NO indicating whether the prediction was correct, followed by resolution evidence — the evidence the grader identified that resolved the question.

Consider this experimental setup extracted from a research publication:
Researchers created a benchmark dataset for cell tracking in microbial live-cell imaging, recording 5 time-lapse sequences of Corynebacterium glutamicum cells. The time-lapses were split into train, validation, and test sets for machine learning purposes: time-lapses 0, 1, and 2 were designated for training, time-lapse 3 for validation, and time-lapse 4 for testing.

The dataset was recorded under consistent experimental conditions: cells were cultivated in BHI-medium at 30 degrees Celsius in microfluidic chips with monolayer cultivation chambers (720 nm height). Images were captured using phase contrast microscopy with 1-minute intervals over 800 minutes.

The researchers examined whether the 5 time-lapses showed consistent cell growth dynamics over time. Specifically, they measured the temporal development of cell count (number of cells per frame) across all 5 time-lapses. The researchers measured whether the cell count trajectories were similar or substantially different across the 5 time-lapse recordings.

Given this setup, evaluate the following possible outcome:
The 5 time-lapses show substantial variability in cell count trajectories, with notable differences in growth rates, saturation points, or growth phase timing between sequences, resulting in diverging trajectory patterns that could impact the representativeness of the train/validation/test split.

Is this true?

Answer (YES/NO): NO